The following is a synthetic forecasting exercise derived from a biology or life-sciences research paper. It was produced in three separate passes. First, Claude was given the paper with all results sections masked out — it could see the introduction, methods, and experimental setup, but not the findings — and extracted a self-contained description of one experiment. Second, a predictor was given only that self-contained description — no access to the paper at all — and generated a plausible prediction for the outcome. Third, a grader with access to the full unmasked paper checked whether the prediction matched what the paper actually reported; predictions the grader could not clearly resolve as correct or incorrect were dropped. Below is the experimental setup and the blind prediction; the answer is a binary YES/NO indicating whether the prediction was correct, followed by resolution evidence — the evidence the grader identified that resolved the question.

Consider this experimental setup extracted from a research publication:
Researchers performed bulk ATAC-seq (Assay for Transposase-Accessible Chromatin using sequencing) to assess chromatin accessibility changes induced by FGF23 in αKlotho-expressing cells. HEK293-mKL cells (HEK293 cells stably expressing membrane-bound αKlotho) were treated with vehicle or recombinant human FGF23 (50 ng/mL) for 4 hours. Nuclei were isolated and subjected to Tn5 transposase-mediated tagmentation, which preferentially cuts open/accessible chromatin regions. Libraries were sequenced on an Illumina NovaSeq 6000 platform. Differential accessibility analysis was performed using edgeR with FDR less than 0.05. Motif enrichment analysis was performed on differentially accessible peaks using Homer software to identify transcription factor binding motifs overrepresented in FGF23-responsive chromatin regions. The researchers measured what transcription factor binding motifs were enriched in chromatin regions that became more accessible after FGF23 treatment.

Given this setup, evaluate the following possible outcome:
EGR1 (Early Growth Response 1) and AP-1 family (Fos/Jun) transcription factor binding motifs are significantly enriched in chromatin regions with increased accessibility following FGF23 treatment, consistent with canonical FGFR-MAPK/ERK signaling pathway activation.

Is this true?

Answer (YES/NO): YES